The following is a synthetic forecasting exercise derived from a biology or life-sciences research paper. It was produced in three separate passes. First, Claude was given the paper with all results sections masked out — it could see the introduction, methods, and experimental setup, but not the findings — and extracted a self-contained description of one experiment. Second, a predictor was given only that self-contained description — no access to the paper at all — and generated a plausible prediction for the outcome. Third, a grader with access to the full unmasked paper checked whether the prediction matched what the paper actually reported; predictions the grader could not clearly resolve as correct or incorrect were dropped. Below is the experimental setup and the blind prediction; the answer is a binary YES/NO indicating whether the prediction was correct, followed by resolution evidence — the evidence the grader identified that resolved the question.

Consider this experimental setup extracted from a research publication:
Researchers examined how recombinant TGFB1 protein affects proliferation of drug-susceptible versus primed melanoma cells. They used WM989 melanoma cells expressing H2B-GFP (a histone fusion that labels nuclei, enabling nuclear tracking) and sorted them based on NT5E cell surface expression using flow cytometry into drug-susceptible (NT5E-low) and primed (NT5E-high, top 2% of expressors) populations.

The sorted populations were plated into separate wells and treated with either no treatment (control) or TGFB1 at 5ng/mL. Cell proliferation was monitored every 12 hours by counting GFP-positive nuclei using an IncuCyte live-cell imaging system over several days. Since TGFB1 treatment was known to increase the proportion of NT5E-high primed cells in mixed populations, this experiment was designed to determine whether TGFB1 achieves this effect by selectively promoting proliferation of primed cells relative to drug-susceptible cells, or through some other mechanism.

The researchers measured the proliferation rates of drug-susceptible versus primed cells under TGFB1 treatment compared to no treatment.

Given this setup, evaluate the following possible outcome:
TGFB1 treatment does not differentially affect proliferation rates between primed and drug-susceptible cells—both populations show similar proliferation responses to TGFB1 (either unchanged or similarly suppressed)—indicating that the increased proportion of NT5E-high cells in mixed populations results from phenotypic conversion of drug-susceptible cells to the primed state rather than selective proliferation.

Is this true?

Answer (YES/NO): YES